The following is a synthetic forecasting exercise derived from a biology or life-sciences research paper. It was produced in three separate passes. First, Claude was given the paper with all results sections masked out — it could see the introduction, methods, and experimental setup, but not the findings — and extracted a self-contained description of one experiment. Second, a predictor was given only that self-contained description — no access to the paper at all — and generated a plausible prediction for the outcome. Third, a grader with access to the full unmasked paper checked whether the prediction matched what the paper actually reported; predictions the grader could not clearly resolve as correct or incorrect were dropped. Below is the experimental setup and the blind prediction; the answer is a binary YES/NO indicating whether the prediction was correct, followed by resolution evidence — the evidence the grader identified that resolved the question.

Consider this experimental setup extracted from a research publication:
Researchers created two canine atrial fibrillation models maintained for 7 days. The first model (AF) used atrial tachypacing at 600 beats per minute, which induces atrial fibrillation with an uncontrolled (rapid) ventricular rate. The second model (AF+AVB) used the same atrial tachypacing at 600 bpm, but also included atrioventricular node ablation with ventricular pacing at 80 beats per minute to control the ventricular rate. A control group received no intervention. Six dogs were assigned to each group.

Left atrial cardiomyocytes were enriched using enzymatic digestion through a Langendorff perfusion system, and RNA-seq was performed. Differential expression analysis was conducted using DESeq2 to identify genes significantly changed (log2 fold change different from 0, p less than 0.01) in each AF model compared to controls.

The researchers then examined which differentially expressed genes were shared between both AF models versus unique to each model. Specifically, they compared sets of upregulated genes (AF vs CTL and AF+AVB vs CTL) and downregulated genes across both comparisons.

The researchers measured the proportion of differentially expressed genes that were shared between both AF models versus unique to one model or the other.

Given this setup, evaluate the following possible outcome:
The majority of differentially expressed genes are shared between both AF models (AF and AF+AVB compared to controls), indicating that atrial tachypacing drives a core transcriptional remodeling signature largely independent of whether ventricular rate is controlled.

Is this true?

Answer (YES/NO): NO